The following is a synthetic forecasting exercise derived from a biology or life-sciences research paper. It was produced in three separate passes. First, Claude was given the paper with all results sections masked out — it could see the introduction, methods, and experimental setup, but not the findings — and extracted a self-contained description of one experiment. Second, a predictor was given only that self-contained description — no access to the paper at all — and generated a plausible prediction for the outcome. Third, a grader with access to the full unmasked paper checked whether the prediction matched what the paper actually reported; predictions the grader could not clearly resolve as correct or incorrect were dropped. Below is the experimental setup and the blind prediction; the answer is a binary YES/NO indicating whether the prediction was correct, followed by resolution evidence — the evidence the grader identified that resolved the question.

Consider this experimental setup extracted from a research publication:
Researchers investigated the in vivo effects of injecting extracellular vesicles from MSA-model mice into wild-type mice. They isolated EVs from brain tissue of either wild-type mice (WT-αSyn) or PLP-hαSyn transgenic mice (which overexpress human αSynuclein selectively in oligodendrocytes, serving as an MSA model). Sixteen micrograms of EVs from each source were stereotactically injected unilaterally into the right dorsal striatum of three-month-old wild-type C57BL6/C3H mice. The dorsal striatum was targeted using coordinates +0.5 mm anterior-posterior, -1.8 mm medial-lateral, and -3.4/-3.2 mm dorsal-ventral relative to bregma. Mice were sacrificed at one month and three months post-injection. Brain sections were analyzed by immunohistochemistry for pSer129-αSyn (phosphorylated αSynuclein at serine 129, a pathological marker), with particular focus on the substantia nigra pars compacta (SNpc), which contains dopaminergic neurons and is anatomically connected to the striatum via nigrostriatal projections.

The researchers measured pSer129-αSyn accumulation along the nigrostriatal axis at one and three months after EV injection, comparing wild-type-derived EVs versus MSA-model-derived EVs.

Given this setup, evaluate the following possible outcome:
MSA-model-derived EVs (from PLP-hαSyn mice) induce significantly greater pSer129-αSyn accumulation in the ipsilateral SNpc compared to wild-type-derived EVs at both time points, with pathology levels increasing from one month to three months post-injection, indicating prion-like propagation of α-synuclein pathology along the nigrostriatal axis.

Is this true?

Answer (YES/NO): YES